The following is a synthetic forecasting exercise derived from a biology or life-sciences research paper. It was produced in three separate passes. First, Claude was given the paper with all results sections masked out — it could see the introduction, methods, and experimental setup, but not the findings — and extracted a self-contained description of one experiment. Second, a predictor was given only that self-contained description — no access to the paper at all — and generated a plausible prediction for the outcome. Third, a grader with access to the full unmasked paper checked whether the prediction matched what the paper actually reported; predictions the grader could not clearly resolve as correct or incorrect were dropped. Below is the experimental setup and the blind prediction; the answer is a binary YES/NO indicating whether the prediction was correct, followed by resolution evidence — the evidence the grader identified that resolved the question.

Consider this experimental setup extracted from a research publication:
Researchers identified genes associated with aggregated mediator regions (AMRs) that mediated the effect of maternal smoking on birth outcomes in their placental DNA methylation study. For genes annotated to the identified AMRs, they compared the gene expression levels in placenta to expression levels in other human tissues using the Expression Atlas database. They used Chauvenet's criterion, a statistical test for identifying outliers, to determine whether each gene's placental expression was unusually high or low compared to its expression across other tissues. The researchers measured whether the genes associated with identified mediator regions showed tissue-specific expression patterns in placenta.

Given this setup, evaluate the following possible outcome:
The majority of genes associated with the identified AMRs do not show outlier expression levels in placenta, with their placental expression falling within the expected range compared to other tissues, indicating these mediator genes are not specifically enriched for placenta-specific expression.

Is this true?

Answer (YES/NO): YES